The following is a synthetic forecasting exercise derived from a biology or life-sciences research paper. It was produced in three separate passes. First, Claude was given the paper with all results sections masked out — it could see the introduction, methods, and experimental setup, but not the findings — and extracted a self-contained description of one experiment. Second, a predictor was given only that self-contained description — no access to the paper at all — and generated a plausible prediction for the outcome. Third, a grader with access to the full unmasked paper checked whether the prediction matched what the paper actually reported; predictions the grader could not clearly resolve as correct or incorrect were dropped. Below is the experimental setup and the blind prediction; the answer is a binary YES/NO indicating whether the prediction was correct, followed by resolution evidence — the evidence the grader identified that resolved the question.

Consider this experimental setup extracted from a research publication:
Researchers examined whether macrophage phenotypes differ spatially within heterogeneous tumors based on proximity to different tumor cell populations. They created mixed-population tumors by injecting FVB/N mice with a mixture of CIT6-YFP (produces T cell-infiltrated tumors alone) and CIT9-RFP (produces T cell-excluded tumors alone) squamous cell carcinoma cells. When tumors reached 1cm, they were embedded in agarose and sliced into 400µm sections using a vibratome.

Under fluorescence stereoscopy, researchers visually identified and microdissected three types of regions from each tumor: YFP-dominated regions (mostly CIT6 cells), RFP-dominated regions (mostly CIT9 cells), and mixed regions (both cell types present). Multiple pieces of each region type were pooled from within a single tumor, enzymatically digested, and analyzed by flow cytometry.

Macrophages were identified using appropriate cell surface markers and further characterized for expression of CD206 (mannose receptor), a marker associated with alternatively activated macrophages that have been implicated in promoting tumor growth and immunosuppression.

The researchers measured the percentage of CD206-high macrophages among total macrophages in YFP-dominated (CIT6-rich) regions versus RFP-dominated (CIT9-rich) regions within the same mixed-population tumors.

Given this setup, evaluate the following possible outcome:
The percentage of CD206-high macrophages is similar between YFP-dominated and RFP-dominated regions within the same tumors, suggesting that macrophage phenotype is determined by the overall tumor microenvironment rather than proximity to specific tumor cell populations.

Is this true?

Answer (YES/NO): NO